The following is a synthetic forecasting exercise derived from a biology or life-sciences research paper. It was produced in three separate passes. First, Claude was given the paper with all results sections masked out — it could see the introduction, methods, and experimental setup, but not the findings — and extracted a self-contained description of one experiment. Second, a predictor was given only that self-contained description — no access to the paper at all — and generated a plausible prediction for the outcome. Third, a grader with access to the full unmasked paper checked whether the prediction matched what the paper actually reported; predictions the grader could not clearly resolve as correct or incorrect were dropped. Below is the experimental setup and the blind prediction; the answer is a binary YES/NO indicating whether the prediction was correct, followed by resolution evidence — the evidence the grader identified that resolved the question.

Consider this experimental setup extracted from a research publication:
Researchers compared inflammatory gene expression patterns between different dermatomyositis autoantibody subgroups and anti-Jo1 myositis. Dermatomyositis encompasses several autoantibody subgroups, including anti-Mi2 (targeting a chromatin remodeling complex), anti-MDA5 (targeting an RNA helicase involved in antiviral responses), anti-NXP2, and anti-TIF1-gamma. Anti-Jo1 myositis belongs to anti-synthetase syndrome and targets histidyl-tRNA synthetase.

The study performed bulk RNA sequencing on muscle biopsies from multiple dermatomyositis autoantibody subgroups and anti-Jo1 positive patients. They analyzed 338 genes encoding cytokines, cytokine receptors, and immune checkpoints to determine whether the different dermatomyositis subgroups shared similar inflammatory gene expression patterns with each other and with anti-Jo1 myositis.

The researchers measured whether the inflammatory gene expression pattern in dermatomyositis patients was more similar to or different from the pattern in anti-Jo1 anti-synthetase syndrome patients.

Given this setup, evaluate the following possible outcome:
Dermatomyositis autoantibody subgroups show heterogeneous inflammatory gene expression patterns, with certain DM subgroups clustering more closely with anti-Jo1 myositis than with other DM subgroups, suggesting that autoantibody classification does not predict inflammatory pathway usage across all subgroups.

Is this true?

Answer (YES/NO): NO